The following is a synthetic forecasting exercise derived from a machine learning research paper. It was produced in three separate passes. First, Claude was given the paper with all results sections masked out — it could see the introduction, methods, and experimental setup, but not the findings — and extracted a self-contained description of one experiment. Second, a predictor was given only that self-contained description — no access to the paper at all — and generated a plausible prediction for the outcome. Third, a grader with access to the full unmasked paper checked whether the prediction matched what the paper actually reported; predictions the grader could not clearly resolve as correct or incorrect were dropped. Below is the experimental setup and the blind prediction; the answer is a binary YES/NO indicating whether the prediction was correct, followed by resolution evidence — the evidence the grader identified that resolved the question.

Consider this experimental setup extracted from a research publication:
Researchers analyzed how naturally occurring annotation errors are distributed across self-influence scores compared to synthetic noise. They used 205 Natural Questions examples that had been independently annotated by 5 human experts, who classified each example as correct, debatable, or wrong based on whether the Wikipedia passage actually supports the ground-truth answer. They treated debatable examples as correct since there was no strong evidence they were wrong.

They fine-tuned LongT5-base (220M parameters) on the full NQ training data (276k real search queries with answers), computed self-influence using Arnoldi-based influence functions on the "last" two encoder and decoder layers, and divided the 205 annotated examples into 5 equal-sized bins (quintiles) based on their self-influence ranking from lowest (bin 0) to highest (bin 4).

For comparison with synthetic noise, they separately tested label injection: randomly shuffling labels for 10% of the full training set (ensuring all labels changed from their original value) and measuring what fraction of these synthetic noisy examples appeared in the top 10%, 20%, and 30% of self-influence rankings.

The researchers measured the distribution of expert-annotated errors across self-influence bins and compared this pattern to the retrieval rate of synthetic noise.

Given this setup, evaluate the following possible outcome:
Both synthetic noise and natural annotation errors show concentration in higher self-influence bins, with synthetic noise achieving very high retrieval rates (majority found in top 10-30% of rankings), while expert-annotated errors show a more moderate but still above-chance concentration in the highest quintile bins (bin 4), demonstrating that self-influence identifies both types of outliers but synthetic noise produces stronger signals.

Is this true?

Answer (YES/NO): NO